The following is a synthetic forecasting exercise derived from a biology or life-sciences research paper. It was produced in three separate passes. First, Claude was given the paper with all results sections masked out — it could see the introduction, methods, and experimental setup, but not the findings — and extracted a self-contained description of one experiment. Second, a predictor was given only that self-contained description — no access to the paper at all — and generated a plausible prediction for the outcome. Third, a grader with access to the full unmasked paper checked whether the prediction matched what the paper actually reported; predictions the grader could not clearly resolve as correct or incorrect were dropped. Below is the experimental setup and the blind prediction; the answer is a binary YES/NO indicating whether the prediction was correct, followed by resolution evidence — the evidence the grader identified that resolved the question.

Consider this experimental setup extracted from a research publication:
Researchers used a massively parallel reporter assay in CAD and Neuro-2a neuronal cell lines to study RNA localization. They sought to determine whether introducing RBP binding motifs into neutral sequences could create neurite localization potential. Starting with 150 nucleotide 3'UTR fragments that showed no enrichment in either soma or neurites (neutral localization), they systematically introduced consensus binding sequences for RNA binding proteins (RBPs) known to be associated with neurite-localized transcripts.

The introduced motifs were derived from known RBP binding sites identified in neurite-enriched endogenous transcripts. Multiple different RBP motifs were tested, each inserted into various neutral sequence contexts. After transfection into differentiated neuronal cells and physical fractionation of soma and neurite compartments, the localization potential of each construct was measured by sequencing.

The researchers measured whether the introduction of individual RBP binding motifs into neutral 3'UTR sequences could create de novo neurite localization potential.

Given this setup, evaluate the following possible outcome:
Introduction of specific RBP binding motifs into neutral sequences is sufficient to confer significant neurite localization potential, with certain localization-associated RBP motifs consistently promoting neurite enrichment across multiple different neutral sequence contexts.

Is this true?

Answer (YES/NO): NO